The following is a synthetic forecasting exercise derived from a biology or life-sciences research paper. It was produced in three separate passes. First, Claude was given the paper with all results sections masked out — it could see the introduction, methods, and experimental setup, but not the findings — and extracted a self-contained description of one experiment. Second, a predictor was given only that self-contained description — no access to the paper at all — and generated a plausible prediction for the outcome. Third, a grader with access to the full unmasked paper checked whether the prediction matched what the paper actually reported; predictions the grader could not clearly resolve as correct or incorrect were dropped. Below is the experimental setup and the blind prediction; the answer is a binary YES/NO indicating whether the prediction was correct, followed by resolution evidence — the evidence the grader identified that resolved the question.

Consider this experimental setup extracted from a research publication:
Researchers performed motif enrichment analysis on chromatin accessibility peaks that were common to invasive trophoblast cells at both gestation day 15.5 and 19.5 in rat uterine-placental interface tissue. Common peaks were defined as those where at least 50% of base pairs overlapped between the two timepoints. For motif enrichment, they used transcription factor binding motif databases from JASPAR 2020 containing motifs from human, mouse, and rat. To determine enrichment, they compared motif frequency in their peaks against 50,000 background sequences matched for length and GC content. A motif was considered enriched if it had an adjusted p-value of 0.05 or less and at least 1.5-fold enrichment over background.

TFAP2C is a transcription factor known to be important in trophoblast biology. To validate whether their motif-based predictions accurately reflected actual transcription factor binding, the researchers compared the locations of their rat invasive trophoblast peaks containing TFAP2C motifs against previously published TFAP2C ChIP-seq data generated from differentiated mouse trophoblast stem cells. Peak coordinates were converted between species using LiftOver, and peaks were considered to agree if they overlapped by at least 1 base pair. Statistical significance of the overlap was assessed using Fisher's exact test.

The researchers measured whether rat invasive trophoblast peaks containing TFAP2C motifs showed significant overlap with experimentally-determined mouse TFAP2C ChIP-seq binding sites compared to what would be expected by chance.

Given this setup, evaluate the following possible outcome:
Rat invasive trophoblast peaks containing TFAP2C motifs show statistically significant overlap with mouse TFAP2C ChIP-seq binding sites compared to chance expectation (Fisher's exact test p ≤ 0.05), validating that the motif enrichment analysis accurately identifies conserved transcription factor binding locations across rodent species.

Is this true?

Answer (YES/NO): YES